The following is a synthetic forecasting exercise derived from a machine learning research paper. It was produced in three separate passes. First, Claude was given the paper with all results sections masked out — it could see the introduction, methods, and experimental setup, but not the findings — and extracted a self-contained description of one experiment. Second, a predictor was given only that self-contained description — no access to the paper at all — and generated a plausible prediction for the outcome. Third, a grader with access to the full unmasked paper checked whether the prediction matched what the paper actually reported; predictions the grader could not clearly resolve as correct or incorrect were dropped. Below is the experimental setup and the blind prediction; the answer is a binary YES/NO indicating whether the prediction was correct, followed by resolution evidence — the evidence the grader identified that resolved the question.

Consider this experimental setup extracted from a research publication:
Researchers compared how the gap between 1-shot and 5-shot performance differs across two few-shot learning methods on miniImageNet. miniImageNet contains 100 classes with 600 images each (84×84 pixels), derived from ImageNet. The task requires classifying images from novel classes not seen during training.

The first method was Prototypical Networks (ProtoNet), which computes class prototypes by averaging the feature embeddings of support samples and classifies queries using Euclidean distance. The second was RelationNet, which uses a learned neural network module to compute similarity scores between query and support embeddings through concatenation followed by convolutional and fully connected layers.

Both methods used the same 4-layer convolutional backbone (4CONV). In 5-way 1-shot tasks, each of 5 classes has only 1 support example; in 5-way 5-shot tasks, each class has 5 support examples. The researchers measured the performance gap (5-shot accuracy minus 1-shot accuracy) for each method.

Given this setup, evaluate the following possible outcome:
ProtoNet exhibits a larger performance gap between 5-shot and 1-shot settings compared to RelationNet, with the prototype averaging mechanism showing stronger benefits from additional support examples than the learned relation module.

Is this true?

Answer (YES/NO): YES